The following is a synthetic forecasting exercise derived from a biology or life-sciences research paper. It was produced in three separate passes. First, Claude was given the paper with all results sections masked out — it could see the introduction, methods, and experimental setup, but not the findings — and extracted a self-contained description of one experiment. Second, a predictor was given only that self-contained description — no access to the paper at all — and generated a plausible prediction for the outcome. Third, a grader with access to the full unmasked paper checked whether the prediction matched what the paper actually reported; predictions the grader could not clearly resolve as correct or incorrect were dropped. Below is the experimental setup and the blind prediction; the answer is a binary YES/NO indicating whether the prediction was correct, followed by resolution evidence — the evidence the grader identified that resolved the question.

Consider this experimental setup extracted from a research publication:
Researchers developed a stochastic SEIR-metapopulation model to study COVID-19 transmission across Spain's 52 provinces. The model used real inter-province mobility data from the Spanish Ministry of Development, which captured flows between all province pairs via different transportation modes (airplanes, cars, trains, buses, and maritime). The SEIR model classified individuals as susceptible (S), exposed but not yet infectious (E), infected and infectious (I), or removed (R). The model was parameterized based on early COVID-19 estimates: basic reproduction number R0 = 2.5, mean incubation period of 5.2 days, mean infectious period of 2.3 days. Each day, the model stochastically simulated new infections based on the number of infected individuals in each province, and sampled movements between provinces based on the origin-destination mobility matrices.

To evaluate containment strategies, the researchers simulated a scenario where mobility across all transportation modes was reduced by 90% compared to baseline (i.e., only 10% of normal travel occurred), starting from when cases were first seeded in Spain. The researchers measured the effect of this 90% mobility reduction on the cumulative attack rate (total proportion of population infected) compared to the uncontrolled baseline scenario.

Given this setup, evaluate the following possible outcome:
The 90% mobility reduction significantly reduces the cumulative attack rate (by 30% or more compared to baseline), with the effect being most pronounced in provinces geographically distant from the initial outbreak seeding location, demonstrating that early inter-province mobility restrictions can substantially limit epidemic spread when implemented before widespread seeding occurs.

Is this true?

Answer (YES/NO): NO